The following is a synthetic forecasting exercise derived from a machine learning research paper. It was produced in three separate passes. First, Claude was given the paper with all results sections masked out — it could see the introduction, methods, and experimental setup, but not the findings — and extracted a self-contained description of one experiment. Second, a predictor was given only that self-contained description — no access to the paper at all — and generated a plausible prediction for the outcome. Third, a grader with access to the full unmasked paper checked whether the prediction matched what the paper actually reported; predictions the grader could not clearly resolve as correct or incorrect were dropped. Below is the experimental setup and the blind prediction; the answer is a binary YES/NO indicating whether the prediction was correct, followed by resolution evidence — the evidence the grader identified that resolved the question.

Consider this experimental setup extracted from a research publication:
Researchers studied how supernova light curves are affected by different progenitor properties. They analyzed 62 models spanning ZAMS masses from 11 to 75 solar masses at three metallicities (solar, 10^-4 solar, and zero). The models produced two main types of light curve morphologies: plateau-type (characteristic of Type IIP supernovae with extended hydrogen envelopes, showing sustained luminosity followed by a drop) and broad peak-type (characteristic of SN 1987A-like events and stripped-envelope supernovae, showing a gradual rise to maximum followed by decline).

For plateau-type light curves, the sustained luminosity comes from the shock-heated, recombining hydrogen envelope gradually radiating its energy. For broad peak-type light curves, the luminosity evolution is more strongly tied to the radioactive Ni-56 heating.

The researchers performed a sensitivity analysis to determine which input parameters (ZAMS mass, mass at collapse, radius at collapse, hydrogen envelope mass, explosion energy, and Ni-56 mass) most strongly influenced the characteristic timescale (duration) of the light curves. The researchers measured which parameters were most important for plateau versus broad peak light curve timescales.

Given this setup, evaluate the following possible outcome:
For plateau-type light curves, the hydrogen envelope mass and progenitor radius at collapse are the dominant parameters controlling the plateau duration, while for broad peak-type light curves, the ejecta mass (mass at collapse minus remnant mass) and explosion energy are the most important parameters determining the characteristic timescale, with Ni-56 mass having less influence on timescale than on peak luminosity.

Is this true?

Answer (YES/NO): NO